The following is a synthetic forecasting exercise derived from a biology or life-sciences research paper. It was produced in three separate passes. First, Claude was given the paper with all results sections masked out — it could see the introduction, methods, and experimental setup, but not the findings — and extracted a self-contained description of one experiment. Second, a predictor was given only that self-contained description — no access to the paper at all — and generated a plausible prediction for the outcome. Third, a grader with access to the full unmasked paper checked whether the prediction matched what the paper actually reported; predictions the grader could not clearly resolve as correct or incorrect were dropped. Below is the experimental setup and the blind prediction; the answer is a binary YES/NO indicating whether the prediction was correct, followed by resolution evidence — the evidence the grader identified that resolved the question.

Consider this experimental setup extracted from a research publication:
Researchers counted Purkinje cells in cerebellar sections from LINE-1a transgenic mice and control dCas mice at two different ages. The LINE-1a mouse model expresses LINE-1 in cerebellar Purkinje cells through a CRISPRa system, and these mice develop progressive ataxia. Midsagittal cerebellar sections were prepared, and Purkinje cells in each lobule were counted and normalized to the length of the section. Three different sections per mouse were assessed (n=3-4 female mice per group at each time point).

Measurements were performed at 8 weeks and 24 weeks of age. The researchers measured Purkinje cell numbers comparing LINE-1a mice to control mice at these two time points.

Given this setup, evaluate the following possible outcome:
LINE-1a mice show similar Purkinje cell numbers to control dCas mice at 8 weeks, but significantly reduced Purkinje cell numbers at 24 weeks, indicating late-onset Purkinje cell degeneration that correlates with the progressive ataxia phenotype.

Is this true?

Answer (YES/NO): YES